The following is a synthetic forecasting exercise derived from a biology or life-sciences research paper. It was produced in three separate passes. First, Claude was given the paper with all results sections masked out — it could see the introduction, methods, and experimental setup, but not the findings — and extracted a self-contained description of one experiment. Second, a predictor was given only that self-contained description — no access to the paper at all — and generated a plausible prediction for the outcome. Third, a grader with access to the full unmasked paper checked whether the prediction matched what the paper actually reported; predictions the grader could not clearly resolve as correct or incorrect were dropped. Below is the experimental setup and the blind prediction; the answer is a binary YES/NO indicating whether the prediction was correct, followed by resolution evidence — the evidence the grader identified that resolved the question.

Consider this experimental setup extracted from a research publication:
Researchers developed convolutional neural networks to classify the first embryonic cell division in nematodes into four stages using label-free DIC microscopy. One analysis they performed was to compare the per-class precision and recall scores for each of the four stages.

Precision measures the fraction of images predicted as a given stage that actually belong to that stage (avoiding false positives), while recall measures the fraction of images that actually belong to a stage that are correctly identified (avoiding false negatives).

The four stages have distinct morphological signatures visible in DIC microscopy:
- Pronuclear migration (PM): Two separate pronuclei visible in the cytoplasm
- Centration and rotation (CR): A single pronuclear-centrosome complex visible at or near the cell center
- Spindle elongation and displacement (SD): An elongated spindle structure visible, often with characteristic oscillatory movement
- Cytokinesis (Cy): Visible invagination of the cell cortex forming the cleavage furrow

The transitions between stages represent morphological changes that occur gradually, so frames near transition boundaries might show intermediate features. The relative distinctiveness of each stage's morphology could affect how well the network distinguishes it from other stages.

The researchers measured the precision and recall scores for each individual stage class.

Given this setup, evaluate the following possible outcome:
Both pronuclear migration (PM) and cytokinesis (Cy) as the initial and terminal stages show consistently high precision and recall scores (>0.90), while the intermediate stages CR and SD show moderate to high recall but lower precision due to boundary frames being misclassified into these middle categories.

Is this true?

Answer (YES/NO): NO